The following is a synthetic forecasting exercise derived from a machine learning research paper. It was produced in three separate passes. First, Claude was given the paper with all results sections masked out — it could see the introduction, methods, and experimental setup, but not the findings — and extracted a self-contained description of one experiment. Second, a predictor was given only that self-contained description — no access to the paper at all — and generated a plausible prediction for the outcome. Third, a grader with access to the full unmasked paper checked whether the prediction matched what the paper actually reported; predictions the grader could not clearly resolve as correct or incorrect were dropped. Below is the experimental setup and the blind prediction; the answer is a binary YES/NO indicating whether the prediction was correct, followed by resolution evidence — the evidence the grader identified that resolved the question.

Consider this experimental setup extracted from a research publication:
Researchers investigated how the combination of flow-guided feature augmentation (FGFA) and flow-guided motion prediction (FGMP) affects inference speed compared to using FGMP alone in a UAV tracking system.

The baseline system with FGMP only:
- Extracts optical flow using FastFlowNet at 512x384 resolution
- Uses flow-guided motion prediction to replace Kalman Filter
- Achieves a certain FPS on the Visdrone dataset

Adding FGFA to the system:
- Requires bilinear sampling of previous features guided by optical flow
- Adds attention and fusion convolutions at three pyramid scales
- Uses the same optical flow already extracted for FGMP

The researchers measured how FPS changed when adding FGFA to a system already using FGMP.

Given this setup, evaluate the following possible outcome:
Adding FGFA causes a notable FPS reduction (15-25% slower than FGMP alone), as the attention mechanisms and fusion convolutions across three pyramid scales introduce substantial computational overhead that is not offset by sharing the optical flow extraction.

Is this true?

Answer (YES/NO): NO